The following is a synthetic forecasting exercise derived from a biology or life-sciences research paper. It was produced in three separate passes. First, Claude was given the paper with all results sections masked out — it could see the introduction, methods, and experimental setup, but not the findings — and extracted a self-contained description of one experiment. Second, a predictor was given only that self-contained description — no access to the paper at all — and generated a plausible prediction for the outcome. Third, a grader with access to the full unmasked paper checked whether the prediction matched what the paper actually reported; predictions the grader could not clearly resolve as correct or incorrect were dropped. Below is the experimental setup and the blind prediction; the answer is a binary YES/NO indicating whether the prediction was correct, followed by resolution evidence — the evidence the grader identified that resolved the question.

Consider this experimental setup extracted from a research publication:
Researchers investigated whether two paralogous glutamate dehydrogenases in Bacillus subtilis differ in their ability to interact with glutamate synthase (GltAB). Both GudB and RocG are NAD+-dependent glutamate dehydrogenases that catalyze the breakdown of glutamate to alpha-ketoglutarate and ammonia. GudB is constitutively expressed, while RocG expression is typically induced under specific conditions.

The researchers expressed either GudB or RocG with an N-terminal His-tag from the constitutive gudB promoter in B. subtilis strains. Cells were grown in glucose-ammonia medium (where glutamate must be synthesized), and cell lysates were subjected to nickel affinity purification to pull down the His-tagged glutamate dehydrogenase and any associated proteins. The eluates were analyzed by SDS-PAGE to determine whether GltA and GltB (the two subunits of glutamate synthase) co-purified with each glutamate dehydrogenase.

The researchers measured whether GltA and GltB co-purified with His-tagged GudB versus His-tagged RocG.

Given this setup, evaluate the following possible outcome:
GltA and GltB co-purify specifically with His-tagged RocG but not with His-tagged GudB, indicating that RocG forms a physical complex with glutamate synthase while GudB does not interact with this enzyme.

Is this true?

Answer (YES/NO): NO